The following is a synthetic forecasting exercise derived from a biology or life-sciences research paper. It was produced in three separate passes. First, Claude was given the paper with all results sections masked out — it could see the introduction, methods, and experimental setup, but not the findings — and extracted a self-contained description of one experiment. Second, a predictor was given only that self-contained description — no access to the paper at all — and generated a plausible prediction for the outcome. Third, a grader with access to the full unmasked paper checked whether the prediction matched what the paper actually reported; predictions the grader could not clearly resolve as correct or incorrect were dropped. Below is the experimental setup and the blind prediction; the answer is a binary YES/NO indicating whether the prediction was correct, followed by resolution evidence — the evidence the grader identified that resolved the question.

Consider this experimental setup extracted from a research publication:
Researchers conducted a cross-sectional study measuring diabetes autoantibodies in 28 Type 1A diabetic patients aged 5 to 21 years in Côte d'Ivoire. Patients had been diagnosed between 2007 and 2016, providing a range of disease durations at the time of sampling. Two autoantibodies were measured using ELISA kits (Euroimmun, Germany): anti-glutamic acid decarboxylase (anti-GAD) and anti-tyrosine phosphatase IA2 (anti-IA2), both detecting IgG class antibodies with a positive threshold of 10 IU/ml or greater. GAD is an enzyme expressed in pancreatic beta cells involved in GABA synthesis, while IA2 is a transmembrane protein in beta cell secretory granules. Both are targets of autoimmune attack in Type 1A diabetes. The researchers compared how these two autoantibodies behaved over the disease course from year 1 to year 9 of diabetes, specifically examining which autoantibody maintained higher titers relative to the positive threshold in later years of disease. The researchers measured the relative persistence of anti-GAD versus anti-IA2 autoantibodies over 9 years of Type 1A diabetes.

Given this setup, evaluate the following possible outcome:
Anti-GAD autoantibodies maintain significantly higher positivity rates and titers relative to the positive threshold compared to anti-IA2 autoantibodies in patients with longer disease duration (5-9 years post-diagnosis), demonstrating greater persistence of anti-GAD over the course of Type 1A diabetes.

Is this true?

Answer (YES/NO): NO